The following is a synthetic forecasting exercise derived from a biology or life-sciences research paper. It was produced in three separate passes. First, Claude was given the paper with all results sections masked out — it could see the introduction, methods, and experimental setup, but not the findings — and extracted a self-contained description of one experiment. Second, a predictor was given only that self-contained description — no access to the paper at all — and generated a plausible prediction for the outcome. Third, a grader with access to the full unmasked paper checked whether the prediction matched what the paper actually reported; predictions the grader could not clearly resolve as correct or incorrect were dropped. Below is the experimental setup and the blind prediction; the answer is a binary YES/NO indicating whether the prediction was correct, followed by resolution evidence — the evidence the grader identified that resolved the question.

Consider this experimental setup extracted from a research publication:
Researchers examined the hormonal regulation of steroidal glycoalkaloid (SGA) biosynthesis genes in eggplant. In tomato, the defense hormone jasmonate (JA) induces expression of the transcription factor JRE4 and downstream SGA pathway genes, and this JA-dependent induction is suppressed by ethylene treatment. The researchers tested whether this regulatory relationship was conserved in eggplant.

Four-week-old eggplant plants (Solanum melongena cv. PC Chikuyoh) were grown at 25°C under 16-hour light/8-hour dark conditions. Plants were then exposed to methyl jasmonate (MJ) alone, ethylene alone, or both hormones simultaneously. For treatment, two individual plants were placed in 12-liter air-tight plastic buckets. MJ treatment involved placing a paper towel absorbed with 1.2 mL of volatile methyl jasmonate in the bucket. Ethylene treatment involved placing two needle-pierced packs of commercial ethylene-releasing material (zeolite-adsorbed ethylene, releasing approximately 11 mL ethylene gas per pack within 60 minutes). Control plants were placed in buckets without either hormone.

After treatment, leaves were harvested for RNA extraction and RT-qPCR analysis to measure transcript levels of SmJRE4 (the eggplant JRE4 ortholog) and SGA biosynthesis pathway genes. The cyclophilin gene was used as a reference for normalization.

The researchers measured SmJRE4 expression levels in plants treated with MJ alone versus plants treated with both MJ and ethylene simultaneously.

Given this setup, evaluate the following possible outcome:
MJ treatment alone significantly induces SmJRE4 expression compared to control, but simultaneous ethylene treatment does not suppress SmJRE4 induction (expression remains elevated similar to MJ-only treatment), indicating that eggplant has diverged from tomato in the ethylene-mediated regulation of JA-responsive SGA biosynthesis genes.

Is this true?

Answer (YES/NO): NO